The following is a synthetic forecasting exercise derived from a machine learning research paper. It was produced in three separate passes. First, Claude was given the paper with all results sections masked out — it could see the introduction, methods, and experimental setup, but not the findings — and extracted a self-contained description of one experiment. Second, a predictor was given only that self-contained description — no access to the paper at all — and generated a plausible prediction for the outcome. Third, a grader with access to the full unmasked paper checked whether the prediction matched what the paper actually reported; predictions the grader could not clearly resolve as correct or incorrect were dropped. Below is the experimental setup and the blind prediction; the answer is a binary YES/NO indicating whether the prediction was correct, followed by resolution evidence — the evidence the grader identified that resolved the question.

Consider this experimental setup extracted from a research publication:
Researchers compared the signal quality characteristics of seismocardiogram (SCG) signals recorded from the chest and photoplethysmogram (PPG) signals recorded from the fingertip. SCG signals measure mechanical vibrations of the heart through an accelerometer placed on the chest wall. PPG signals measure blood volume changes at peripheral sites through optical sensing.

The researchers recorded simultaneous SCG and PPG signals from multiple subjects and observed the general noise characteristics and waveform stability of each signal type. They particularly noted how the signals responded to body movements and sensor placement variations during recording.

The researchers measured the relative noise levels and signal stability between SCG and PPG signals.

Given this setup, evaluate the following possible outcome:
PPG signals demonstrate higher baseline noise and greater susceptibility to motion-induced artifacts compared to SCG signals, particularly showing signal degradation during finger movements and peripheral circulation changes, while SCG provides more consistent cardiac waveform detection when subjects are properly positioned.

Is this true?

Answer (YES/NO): NO